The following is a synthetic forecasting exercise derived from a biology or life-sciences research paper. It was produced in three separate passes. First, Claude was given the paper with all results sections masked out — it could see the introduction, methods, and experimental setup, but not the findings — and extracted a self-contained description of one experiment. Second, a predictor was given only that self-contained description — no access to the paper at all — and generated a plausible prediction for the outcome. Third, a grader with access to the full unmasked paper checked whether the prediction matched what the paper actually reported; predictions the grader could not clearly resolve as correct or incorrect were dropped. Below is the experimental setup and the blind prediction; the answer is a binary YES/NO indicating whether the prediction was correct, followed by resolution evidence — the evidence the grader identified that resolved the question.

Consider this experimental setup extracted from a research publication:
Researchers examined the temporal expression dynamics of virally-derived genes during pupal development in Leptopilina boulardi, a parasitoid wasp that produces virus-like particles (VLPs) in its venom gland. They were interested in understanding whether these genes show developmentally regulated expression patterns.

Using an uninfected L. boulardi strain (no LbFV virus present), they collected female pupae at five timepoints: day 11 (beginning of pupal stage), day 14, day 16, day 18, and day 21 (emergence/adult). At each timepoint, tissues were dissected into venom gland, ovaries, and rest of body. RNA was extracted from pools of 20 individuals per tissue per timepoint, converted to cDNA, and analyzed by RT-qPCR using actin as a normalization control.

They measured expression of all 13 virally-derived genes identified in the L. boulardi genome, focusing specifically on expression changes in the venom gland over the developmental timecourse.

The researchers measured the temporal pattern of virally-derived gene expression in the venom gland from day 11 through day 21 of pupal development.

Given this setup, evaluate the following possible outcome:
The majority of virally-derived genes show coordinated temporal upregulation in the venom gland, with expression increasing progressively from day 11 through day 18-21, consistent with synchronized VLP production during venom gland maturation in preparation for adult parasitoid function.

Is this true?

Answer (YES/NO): NO